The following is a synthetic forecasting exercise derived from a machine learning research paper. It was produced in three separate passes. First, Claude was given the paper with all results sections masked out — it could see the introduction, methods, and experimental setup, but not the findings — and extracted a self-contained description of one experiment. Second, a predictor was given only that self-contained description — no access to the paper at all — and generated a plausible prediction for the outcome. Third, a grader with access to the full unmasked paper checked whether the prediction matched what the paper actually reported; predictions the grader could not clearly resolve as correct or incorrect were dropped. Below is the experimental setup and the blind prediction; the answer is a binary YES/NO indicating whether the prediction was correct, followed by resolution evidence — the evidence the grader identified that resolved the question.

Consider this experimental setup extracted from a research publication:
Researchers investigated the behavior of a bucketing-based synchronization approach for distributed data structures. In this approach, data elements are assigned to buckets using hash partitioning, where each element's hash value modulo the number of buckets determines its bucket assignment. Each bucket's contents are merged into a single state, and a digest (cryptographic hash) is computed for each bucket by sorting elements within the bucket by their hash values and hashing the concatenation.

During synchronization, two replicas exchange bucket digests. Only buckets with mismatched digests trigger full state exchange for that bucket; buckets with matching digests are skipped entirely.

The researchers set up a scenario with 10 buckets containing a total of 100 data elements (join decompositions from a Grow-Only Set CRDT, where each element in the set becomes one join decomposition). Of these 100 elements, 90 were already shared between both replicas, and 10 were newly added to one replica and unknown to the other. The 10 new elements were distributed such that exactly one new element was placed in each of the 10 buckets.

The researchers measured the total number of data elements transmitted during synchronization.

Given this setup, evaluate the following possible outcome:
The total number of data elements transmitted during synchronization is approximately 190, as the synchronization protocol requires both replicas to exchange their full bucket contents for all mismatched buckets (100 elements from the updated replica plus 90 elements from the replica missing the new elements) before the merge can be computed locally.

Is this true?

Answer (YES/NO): NO